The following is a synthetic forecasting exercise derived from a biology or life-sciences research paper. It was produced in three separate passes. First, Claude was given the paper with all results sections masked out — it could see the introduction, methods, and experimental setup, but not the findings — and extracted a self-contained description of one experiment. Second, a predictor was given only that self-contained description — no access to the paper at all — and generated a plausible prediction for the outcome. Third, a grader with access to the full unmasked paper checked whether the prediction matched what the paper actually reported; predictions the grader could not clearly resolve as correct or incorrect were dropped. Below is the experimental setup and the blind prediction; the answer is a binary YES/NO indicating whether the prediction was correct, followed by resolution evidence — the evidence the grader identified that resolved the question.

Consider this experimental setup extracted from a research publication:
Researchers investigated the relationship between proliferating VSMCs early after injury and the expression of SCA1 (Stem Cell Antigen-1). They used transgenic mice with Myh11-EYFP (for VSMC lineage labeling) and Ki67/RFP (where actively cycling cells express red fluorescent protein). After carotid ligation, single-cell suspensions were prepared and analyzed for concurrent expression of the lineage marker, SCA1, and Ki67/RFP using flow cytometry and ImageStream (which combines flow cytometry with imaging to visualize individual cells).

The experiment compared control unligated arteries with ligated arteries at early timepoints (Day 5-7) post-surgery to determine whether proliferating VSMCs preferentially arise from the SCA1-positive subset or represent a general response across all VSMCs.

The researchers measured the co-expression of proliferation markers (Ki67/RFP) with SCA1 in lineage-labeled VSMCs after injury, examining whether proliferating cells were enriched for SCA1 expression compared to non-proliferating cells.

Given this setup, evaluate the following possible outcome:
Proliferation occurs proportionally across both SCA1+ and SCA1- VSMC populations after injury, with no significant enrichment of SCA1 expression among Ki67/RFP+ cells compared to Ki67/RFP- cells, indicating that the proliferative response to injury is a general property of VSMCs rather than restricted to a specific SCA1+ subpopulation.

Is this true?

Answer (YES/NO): NO